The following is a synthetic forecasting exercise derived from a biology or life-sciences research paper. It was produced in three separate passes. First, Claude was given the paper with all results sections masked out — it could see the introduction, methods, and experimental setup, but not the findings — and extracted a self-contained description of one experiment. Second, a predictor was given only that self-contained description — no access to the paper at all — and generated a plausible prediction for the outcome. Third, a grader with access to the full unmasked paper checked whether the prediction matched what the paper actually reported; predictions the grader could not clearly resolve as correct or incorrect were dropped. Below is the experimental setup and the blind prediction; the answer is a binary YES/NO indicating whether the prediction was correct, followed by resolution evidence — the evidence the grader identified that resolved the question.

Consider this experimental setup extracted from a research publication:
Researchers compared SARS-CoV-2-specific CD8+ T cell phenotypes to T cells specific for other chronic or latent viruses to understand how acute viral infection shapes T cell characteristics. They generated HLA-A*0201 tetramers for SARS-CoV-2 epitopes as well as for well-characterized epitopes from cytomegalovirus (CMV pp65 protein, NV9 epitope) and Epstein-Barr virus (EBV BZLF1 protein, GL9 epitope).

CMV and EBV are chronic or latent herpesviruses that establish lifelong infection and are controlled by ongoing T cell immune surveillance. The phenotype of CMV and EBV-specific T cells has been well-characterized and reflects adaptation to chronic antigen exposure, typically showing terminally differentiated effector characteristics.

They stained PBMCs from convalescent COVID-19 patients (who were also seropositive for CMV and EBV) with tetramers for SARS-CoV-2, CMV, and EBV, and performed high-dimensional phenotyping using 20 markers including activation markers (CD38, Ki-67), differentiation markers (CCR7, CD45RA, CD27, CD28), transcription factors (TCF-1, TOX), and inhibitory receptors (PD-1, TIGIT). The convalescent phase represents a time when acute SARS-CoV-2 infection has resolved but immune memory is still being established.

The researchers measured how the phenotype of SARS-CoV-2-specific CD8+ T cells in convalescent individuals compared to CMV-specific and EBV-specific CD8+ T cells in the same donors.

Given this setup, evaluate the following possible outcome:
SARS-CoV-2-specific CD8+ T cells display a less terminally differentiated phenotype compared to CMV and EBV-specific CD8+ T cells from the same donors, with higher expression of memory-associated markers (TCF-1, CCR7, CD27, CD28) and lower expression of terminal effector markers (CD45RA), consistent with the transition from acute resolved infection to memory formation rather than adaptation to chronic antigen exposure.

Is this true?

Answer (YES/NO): NO